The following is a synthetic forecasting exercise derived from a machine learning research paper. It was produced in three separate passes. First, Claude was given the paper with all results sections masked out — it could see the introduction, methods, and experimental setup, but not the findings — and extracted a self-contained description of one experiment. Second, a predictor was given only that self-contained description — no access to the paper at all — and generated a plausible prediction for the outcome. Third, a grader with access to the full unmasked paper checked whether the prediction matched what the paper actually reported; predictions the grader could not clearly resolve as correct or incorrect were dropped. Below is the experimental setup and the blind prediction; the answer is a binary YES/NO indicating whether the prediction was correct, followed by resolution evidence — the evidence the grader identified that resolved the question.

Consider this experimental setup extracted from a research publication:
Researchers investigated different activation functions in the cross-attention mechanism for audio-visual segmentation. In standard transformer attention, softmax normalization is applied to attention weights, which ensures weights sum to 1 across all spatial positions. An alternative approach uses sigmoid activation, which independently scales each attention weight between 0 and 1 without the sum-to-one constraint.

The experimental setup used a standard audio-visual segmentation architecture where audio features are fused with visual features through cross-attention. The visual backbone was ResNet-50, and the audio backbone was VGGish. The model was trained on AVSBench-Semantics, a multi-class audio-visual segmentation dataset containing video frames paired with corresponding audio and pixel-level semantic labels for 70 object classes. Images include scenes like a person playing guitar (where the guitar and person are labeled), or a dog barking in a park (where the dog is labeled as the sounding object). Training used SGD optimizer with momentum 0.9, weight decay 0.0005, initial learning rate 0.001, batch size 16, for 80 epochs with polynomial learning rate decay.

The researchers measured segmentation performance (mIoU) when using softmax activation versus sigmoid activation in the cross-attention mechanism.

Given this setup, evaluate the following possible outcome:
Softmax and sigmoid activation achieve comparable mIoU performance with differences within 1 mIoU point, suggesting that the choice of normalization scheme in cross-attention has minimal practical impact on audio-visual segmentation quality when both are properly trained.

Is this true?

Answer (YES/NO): NO